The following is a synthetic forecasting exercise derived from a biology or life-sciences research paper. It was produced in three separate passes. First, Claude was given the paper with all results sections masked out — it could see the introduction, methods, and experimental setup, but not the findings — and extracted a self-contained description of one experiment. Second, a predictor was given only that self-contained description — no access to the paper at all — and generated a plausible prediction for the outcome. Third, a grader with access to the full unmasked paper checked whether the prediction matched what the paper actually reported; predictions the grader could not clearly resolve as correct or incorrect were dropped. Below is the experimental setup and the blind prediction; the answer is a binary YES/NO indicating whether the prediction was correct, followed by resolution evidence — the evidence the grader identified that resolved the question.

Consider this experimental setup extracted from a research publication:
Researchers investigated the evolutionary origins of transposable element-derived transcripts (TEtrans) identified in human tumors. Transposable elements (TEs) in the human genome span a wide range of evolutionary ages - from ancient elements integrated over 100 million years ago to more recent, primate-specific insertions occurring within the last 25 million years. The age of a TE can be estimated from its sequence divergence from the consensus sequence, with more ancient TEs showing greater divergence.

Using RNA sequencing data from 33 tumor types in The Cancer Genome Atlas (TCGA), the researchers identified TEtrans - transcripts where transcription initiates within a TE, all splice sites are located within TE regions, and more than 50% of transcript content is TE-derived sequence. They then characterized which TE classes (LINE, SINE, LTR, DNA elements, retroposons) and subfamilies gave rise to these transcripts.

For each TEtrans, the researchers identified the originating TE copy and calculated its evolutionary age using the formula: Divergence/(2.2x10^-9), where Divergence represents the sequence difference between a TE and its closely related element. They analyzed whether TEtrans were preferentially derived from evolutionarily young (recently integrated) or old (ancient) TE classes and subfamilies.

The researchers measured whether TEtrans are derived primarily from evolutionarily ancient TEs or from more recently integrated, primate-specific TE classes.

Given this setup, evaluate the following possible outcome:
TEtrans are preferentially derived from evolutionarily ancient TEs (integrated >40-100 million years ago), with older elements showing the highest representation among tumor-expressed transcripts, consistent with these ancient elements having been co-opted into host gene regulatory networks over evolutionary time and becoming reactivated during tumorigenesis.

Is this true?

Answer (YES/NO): NO